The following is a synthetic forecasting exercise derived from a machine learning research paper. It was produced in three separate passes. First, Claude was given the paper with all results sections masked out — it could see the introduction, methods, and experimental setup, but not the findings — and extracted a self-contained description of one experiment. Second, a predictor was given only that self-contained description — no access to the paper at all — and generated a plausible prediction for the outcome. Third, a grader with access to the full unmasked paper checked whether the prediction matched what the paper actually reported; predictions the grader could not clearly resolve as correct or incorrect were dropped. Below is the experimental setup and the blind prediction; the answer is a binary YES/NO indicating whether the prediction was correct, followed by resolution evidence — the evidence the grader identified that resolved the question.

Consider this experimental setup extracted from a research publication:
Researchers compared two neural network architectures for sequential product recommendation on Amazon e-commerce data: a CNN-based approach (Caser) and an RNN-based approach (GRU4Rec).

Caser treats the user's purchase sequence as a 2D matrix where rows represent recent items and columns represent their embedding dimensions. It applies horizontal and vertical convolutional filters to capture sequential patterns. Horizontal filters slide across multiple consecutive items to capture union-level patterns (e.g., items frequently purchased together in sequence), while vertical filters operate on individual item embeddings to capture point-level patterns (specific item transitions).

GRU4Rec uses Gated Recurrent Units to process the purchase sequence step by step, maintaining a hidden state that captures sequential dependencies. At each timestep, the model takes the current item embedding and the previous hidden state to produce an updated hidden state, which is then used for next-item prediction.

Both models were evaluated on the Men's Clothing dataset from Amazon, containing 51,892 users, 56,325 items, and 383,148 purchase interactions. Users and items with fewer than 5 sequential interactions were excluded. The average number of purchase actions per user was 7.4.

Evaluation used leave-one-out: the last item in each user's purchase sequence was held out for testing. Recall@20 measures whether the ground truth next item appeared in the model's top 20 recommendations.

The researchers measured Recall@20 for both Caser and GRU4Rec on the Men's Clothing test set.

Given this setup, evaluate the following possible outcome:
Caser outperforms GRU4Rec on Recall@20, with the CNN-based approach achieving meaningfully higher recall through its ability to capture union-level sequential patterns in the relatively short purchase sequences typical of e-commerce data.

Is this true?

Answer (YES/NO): NO